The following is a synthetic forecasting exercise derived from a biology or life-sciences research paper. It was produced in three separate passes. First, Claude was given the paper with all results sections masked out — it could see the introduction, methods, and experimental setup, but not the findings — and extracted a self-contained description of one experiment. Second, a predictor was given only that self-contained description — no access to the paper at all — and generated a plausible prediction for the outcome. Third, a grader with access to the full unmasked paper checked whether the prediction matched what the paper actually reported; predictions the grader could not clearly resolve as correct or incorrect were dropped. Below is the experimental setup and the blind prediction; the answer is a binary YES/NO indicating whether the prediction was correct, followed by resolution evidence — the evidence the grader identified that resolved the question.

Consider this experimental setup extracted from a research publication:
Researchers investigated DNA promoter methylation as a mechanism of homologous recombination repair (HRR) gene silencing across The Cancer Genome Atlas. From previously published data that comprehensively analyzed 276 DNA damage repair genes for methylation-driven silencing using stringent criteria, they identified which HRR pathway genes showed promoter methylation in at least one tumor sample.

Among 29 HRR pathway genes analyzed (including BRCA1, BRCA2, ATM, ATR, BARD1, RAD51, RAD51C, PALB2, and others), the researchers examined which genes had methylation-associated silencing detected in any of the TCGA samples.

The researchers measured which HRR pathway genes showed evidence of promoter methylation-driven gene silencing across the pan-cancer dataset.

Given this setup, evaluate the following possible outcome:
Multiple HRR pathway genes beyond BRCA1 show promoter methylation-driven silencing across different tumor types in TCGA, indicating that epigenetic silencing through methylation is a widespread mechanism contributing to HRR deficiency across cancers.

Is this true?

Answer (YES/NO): NO